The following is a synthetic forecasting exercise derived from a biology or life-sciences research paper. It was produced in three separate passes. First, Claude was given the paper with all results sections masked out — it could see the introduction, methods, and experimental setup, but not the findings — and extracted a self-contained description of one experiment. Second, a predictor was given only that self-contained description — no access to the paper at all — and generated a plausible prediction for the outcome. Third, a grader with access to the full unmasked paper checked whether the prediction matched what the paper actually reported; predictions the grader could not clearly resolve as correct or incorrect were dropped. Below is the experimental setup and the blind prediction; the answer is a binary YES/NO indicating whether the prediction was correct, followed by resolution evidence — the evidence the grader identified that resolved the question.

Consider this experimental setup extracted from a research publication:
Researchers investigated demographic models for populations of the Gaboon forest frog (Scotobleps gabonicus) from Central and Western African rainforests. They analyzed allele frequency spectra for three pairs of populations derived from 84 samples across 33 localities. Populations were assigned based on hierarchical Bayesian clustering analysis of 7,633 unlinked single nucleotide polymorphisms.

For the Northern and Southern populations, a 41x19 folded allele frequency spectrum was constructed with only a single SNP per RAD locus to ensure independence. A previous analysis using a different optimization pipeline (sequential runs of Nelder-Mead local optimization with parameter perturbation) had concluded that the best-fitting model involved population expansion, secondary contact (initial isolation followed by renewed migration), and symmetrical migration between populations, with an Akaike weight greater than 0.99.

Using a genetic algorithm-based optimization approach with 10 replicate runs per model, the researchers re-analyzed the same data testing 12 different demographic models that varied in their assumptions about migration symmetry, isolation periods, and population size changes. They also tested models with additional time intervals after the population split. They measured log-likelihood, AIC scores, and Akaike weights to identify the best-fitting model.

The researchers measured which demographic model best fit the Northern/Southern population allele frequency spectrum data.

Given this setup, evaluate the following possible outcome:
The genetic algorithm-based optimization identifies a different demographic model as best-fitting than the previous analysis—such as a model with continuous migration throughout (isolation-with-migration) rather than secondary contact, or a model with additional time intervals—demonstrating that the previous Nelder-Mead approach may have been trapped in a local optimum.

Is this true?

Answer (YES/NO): YES